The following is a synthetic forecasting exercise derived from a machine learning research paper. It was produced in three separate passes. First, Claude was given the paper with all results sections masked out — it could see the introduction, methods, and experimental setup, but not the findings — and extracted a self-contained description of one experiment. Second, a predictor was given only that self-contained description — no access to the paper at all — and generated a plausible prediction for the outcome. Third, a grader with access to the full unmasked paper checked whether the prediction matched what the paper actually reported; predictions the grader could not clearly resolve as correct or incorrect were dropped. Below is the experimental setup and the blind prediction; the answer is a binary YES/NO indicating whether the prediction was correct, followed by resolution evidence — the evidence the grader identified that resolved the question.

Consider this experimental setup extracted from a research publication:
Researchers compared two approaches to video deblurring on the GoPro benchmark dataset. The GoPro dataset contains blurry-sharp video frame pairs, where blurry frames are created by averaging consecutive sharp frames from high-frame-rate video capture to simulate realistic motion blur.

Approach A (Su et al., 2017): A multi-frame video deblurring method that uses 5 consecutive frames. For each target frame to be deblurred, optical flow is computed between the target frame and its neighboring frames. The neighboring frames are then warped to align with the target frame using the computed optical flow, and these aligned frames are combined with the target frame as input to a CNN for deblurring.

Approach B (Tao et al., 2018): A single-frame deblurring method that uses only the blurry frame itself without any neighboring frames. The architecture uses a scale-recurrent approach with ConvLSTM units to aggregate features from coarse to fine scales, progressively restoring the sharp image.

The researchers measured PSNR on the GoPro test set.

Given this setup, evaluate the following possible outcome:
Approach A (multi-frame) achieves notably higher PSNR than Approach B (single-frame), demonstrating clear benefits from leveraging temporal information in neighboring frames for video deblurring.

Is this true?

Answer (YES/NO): NO